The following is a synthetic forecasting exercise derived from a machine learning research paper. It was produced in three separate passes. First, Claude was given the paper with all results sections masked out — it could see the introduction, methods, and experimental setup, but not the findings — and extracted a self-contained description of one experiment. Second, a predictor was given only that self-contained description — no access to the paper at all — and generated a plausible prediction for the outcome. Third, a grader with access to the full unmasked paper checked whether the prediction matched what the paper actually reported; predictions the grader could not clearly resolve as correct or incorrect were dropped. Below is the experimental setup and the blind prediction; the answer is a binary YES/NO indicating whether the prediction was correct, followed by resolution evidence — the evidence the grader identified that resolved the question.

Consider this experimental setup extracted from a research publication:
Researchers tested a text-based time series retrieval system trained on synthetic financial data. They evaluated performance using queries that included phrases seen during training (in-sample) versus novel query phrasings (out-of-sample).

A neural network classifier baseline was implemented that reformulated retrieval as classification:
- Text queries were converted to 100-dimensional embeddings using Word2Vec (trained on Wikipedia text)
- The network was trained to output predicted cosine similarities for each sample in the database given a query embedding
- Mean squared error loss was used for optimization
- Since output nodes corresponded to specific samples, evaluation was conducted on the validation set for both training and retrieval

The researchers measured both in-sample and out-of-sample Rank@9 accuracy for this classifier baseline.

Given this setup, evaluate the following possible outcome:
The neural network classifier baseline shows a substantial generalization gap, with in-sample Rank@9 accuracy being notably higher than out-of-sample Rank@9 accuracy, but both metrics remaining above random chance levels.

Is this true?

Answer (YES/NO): YES